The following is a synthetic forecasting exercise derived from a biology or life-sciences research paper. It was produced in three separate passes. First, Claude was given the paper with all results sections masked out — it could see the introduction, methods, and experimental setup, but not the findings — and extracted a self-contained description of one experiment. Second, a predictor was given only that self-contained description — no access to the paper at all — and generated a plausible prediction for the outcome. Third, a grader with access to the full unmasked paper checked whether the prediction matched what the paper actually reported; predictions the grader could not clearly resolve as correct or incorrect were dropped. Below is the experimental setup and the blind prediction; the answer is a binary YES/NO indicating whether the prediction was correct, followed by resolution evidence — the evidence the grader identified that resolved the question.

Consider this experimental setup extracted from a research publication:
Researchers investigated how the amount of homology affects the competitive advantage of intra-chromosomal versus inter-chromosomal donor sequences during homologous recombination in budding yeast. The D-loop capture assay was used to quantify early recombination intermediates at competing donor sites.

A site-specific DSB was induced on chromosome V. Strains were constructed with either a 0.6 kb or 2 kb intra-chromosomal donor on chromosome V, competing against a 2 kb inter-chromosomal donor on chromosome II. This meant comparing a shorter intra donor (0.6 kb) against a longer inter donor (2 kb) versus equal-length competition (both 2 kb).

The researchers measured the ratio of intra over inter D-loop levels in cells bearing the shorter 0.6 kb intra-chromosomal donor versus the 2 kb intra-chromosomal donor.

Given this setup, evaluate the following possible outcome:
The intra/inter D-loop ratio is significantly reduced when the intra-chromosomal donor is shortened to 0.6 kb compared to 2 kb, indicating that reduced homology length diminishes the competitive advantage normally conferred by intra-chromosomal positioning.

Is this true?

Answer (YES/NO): YES